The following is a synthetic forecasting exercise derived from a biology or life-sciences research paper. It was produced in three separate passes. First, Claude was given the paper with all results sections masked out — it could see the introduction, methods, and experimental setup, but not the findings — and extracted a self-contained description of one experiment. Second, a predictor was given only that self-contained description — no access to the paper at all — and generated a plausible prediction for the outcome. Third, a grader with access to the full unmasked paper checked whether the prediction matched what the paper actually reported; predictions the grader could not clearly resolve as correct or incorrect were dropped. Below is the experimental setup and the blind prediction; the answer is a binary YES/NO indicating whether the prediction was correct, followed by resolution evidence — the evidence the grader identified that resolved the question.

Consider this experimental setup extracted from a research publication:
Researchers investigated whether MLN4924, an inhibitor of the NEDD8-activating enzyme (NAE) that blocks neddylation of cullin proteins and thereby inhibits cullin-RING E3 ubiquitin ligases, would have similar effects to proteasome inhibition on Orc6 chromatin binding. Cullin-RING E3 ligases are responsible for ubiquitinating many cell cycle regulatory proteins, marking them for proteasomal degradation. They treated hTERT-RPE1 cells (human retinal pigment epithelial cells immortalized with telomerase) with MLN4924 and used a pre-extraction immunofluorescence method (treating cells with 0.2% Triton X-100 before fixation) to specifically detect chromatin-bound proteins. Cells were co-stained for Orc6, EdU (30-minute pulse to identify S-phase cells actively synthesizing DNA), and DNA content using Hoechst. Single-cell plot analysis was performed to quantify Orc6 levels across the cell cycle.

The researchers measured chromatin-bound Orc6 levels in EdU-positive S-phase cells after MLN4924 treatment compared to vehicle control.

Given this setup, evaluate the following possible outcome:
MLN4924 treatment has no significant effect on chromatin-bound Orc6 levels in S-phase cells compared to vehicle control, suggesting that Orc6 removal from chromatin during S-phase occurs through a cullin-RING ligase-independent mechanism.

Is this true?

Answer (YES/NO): YES